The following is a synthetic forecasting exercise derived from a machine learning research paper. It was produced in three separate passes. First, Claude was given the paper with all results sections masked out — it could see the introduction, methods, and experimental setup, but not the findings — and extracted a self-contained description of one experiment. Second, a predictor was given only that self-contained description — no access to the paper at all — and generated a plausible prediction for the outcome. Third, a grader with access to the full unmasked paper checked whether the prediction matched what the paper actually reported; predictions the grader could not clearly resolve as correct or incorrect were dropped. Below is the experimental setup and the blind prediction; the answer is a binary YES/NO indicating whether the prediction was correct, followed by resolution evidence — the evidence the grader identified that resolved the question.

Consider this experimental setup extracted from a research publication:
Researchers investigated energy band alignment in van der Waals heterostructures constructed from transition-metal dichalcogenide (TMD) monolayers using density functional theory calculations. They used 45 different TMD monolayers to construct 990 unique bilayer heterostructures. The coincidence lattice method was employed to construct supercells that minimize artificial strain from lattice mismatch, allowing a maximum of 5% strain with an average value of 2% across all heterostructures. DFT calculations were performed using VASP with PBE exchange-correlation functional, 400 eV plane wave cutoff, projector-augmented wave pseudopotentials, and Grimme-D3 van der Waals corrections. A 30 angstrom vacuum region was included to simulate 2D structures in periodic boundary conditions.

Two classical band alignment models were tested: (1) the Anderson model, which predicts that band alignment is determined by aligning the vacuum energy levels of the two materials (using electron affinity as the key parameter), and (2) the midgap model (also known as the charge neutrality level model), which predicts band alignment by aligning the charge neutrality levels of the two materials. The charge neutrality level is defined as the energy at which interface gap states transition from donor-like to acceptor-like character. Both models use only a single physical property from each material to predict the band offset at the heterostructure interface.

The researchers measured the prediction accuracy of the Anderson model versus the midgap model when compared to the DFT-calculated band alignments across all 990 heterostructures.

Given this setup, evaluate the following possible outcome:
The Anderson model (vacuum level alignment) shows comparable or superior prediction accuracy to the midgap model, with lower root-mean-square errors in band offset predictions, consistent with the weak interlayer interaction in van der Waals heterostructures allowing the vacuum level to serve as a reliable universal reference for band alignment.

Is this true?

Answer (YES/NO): NO